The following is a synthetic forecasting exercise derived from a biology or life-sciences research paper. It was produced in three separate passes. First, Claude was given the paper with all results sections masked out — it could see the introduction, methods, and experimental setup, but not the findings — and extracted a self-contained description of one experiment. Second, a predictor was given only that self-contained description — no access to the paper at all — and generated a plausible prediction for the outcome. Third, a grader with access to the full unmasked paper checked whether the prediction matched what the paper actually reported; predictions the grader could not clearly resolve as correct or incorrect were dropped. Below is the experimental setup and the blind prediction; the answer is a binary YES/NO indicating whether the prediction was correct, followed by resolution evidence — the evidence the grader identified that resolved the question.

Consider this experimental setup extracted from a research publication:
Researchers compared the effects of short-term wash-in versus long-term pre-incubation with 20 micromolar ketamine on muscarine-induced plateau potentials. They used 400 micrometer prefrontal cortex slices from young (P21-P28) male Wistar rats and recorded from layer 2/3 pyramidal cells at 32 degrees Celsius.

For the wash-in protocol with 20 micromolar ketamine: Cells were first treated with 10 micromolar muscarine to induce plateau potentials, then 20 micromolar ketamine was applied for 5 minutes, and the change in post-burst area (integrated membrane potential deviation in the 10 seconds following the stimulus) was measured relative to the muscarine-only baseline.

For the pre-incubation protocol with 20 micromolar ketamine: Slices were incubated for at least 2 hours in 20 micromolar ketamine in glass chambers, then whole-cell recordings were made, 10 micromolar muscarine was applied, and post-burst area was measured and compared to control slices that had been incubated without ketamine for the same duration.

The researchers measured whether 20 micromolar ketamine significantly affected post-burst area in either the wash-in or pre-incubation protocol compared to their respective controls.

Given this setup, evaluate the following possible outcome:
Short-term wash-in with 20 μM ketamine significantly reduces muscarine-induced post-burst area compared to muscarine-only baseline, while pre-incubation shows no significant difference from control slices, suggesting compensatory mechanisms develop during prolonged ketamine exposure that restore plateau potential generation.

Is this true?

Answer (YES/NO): NO